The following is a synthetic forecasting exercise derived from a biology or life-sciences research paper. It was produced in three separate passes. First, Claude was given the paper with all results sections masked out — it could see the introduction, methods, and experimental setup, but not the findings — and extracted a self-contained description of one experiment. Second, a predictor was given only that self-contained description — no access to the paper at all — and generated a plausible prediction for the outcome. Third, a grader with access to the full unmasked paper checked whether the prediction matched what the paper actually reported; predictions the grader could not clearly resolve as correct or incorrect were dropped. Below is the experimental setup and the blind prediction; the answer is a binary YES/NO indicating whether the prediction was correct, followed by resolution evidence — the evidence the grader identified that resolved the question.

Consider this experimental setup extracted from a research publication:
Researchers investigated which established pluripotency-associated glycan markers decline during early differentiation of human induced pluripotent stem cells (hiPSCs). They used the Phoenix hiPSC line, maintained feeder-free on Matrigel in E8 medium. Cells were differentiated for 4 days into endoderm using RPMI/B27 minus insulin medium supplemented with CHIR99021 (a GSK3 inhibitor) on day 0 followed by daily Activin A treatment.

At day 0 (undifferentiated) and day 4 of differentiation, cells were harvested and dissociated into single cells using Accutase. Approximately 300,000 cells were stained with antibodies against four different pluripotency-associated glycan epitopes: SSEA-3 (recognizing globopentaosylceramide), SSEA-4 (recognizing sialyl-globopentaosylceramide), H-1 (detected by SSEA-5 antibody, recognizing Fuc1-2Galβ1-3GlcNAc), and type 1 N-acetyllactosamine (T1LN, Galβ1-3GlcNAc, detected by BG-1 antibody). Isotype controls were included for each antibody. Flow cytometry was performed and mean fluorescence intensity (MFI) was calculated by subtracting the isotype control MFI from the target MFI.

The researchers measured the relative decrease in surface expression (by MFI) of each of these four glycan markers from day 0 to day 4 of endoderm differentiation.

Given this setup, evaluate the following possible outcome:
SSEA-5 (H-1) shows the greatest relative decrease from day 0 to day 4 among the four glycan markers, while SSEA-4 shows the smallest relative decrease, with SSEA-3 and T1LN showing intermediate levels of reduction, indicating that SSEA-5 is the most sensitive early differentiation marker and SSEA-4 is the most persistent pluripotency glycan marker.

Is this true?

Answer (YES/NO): NO